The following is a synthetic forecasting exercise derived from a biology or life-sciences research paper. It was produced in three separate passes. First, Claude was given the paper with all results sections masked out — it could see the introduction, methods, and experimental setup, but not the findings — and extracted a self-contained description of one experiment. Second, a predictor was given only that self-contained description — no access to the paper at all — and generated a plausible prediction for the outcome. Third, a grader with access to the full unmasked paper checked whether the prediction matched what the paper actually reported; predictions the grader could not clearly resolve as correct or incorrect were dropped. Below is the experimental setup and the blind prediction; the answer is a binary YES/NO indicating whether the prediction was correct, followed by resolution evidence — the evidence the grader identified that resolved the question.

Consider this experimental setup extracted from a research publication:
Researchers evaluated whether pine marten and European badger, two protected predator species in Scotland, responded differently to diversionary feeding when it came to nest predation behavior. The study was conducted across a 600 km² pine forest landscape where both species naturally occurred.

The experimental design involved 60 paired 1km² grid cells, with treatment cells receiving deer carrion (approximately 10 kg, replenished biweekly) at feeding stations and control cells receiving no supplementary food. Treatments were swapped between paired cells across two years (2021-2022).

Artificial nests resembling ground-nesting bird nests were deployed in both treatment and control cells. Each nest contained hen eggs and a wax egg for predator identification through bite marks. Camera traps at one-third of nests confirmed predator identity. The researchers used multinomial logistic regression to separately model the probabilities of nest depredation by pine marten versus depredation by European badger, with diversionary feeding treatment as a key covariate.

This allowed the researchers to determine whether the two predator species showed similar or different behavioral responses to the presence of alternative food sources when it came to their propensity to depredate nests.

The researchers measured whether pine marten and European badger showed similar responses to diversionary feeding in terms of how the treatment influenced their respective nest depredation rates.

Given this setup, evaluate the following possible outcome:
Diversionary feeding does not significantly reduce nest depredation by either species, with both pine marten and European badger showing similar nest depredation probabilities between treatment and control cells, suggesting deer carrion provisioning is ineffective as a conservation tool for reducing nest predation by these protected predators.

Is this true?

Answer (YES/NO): NO